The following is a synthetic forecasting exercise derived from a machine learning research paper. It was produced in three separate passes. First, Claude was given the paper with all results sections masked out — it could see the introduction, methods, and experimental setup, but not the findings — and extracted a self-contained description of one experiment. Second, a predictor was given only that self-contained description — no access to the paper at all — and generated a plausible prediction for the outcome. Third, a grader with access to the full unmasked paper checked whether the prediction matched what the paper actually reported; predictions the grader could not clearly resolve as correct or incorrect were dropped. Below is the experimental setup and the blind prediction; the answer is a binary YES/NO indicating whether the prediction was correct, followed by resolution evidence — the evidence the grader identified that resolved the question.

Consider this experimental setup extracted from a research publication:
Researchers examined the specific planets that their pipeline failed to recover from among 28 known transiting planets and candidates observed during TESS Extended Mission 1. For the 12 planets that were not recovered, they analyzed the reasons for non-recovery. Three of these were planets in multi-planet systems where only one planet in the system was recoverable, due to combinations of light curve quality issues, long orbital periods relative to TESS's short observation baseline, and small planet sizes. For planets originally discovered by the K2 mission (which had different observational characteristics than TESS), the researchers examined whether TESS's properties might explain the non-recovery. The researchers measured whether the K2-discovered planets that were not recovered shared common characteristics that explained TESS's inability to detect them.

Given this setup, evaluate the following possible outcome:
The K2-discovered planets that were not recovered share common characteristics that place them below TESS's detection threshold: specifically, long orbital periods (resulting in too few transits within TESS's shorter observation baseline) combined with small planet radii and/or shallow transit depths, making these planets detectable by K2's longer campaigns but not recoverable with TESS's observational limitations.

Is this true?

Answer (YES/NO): YES